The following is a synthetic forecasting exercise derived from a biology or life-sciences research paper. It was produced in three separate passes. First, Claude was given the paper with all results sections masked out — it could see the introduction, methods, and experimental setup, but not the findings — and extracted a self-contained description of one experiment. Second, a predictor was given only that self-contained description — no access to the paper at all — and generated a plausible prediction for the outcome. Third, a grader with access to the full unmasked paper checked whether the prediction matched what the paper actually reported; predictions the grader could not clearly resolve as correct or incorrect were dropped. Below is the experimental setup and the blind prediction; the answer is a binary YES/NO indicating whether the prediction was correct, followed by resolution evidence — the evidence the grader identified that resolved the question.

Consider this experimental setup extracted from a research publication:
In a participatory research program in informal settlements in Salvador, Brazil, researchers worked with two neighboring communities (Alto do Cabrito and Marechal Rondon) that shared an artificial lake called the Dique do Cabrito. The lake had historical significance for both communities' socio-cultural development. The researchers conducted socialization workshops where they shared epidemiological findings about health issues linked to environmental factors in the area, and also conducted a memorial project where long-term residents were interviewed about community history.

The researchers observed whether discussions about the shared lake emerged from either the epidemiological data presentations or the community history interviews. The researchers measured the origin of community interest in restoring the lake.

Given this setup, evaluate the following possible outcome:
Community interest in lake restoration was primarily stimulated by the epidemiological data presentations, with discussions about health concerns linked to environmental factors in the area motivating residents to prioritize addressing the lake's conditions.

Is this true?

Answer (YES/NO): NO